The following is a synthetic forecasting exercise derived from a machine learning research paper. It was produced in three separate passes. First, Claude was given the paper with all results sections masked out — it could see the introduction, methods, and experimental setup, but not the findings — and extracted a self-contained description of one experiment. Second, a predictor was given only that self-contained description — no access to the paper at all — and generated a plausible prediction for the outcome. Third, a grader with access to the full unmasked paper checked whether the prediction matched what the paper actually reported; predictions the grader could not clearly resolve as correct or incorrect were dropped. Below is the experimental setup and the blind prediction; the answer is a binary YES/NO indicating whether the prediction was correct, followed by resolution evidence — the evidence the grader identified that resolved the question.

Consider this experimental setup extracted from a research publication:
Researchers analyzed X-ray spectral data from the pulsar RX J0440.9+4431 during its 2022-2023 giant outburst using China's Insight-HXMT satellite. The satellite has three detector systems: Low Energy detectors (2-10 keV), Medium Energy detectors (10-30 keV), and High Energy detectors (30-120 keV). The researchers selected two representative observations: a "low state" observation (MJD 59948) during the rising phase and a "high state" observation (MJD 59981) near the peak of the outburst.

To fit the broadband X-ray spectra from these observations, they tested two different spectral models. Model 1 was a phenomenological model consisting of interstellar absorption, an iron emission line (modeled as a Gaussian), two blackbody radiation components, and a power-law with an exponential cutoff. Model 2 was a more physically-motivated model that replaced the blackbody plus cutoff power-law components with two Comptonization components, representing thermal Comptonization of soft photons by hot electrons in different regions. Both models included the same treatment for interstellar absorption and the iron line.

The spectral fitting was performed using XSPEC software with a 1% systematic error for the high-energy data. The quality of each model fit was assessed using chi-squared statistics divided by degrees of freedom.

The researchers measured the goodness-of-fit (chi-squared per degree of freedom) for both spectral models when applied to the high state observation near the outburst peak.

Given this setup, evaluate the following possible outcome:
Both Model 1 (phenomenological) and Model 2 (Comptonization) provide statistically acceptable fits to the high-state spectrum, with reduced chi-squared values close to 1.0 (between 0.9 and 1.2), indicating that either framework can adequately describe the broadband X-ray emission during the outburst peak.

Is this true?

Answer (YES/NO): NO